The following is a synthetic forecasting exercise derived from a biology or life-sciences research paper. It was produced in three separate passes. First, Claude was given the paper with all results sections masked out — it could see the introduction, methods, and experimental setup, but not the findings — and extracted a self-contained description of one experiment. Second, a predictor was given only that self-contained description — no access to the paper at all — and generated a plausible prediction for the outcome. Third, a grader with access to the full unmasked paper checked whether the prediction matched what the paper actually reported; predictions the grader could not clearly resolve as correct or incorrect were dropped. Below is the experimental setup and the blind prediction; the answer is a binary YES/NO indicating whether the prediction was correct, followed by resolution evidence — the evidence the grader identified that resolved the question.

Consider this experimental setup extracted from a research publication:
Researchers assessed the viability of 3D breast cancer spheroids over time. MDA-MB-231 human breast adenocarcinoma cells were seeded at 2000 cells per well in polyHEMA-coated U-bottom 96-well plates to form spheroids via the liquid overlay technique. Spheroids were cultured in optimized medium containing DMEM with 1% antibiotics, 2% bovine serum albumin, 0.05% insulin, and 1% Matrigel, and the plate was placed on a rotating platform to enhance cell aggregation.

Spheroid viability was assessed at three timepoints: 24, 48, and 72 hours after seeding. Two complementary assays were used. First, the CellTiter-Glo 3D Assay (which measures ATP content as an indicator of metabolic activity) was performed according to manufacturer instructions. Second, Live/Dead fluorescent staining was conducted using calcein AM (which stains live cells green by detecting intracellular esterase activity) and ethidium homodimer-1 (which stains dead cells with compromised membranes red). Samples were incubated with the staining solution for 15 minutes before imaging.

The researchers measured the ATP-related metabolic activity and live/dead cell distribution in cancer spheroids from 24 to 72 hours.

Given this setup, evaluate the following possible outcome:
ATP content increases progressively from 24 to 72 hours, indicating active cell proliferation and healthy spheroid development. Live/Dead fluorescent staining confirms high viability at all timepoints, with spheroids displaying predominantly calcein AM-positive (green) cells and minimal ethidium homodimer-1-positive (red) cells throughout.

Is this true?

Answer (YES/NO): NO